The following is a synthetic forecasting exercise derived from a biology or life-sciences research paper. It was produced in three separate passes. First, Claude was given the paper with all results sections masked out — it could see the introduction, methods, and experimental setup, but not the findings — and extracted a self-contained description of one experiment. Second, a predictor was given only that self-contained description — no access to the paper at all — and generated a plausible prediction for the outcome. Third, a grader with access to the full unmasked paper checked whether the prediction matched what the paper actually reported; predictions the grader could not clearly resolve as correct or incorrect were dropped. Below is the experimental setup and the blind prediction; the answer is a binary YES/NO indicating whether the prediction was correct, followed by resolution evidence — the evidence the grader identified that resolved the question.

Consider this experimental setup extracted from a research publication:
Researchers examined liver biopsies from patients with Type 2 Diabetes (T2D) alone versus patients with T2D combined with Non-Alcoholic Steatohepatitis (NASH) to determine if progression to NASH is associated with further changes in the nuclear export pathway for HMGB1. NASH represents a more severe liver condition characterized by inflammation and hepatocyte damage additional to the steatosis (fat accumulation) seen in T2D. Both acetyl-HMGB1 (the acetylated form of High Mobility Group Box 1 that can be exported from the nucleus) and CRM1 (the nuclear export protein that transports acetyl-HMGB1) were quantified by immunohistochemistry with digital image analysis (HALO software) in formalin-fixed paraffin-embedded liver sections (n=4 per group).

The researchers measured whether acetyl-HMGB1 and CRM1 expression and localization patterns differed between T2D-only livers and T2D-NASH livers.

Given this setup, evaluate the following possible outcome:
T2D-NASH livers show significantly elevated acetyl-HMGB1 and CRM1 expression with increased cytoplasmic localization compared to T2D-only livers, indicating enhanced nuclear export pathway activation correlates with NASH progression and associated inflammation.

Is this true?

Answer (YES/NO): NO